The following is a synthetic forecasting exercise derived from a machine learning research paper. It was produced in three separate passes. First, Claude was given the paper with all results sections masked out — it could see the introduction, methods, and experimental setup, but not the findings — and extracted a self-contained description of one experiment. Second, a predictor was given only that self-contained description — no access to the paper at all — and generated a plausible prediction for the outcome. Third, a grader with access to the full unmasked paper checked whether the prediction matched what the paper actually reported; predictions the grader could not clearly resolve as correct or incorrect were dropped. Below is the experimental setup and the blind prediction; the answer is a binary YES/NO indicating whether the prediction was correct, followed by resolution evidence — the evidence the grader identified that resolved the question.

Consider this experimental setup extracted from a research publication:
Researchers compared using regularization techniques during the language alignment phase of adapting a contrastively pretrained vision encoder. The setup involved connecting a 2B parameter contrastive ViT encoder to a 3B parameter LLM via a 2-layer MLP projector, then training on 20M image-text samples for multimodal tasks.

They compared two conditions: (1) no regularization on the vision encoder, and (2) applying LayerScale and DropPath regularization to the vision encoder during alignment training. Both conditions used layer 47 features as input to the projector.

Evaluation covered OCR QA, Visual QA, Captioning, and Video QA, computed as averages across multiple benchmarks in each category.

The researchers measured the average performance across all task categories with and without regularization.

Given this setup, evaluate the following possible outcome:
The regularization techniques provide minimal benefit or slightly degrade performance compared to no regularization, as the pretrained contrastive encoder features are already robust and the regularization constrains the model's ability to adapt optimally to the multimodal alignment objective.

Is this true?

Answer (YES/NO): NO